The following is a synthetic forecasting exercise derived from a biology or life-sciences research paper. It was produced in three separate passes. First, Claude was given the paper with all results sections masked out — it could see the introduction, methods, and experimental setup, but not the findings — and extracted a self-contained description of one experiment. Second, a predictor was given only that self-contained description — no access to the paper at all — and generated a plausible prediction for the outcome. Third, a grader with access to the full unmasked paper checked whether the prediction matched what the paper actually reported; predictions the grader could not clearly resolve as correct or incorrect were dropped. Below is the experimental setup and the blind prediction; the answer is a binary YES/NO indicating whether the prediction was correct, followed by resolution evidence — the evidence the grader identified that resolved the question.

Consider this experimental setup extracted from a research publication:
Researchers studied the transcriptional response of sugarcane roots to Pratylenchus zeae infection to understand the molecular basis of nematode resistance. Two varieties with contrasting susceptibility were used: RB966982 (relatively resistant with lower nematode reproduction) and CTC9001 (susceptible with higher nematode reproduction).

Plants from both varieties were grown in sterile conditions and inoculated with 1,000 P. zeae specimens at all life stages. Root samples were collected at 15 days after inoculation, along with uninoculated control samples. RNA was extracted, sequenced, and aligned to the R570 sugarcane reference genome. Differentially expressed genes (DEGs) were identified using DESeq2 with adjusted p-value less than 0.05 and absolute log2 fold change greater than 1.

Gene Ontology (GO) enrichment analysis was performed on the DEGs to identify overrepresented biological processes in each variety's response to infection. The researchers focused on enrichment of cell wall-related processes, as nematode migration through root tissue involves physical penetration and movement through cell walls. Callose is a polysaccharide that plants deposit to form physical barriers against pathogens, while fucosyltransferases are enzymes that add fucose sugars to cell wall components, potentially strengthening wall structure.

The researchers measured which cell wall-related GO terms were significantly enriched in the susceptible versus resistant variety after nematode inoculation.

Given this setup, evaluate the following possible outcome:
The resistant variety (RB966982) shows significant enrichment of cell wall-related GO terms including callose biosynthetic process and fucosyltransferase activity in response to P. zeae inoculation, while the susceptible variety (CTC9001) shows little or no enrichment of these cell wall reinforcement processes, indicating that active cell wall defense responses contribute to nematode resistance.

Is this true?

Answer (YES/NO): NO